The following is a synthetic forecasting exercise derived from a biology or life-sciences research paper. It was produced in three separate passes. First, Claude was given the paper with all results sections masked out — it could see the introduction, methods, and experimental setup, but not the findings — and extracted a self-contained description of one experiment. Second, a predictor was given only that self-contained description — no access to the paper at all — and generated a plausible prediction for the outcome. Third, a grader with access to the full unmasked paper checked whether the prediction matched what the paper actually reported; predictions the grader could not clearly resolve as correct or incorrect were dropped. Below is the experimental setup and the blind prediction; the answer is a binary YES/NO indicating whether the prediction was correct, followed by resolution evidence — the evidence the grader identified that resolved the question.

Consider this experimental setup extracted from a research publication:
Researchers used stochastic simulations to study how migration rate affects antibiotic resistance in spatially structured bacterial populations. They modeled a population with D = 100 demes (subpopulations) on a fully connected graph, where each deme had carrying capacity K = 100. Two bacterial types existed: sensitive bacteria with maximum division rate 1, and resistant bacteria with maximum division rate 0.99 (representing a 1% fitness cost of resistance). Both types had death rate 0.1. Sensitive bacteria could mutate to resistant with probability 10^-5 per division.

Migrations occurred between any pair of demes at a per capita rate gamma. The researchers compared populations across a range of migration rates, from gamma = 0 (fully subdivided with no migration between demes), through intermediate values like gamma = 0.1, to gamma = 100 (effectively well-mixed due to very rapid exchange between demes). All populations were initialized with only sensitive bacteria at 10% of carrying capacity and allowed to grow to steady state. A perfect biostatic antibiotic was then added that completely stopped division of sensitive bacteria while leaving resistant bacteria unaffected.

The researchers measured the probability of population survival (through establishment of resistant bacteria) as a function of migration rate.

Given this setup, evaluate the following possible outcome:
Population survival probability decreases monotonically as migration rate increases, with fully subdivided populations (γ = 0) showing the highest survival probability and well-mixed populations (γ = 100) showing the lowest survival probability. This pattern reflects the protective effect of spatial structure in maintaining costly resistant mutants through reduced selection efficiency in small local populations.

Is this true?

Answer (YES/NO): YES